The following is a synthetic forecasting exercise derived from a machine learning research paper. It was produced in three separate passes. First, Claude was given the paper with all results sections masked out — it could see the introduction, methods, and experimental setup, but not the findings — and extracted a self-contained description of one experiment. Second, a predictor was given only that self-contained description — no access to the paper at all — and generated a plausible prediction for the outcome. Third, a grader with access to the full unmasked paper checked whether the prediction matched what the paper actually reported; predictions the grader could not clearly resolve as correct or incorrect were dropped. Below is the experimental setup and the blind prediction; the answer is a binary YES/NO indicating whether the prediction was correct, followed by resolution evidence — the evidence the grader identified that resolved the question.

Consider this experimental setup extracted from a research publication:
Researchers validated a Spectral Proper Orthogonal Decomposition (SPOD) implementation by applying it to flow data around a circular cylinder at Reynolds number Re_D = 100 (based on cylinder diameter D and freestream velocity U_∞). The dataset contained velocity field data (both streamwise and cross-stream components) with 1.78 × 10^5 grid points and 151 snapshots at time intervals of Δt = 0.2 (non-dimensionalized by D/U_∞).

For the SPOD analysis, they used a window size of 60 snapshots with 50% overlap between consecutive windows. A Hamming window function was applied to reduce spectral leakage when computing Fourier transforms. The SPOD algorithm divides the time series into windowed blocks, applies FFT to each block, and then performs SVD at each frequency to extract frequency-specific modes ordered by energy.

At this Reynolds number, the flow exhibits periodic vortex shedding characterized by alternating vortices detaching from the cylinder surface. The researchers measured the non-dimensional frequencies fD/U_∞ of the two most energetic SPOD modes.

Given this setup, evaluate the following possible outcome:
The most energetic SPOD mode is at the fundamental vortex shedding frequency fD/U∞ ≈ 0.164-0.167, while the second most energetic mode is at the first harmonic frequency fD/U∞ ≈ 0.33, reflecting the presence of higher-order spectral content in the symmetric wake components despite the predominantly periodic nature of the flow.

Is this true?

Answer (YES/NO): YES